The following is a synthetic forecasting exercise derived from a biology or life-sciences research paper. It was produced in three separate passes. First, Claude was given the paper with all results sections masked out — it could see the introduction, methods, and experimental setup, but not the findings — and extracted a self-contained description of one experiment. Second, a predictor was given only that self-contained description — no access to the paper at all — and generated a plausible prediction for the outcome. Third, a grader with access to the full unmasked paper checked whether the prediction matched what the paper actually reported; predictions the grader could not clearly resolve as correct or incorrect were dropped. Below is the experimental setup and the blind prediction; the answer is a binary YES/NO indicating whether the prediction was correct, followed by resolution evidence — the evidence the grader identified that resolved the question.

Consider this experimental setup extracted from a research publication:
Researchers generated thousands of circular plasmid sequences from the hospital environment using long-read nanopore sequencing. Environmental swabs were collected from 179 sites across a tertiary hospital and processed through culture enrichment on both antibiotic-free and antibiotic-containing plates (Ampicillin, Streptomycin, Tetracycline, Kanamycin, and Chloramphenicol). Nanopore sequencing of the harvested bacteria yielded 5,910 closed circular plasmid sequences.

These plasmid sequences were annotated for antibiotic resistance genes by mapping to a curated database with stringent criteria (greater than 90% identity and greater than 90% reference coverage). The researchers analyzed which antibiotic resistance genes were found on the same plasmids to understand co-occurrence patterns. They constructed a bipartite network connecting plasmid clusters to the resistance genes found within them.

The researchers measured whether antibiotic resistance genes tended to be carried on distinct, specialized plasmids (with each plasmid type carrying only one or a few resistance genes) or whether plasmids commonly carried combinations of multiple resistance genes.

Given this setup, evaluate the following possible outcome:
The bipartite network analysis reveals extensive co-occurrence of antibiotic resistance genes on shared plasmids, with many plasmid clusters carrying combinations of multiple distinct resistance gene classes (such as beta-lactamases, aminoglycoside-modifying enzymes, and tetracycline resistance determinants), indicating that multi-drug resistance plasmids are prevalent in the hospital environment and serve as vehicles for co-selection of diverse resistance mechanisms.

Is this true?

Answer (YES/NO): NO